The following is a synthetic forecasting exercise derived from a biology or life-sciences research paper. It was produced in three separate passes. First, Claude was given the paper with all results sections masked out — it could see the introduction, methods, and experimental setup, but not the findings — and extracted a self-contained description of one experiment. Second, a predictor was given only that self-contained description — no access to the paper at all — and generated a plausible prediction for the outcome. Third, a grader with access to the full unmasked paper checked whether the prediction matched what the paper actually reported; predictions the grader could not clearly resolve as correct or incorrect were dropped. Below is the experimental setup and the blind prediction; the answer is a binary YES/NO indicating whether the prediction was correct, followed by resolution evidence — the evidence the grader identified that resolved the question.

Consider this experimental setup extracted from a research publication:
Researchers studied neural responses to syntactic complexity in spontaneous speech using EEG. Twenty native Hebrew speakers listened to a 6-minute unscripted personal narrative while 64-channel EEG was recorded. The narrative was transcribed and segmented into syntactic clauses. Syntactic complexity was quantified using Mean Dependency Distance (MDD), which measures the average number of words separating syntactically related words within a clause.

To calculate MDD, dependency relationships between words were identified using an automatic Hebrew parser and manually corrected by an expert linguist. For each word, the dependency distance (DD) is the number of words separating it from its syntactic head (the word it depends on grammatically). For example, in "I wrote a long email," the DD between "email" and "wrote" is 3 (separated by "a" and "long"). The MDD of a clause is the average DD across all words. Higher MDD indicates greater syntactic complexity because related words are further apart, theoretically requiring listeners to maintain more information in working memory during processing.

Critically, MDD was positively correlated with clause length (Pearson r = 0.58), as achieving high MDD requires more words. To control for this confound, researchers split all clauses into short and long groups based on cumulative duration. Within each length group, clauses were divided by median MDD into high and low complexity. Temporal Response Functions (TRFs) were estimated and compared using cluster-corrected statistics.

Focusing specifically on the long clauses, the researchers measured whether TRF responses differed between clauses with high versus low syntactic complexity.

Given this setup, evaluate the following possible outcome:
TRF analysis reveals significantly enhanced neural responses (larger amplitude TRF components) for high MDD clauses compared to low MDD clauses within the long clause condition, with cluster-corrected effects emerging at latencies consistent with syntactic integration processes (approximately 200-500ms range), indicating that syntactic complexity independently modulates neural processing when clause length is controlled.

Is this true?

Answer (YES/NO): YES